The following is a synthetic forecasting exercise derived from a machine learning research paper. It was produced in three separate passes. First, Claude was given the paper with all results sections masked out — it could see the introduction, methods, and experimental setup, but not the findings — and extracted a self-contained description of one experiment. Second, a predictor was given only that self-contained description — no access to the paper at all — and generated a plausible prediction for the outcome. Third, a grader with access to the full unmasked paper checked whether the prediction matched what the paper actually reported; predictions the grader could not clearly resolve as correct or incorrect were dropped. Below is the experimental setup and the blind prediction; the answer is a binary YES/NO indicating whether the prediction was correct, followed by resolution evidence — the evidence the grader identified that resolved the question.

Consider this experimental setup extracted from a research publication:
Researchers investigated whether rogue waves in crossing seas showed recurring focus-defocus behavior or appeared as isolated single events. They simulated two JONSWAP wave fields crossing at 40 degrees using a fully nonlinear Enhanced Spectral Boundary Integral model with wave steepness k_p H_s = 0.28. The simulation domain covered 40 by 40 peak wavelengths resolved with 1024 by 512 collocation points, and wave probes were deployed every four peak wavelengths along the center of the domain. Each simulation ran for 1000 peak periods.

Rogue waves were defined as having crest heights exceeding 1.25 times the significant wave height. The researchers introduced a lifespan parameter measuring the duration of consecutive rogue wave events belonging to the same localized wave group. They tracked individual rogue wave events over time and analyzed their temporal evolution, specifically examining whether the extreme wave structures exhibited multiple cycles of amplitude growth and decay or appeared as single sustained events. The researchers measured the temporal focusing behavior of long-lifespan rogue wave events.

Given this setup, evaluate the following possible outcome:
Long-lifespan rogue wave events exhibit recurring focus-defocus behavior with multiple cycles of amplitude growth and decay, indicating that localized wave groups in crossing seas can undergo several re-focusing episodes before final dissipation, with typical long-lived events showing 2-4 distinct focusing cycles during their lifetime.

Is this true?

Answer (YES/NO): NO